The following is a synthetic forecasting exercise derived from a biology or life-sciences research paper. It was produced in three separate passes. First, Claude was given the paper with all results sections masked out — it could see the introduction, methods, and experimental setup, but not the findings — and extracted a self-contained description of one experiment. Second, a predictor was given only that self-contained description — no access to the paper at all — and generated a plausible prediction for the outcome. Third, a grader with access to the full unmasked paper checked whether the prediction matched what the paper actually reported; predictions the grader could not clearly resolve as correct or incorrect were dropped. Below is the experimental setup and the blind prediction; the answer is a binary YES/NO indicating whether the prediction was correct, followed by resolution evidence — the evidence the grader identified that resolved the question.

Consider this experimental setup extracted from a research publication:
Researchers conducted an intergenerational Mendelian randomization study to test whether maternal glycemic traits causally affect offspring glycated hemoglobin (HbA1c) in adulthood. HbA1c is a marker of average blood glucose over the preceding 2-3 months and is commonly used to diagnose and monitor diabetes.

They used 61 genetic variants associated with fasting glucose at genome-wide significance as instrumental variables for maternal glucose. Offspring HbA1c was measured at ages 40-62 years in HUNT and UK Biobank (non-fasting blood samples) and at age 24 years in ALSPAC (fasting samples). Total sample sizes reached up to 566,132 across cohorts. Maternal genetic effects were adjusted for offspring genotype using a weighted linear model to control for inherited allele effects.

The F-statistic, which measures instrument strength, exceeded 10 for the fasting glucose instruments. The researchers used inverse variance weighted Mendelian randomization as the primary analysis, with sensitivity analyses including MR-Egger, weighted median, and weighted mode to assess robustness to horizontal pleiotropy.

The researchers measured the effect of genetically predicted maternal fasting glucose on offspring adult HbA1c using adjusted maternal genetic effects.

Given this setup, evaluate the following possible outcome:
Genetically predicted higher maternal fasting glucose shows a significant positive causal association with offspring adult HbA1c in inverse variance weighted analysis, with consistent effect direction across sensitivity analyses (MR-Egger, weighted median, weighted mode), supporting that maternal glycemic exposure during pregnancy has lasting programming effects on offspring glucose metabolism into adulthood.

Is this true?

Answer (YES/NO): NO